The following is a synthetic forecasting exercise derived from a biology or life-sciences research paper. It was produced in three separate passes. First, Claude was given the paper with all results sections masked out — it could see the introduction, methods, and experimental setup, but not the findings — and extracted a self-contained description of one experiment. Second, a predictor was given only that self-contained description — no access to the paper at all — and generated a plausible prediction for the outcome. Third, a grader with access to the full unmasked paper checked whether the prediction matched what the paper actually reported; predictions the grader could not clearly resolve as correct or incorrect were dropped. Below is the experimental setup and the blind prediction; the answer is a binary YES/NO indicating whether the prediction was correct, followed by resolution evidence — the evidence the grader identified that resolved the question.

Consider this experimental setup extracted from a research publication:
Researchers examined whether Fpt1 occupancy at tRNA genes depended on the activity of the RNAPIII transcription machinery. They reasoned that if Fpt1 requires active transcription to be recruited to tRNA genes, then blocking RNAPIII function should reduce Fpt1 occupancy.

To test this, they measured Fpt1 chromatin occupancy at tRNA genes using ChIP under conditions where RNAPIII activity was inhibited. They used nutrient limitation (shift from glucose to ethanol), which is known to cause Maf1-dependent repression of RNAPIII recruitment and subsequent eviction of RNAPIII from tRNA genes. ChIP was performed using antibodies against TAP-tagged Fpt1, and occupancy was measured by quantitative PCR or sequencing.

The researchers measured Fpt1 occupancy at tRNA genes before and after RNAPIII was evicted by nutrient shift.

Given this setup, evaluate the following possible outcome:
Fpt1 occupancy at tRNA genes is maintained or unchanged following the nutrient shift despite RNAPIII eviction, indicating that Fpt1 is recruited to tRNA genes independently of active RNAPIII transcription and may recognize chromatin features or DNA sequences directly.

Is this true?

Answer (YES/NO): NO